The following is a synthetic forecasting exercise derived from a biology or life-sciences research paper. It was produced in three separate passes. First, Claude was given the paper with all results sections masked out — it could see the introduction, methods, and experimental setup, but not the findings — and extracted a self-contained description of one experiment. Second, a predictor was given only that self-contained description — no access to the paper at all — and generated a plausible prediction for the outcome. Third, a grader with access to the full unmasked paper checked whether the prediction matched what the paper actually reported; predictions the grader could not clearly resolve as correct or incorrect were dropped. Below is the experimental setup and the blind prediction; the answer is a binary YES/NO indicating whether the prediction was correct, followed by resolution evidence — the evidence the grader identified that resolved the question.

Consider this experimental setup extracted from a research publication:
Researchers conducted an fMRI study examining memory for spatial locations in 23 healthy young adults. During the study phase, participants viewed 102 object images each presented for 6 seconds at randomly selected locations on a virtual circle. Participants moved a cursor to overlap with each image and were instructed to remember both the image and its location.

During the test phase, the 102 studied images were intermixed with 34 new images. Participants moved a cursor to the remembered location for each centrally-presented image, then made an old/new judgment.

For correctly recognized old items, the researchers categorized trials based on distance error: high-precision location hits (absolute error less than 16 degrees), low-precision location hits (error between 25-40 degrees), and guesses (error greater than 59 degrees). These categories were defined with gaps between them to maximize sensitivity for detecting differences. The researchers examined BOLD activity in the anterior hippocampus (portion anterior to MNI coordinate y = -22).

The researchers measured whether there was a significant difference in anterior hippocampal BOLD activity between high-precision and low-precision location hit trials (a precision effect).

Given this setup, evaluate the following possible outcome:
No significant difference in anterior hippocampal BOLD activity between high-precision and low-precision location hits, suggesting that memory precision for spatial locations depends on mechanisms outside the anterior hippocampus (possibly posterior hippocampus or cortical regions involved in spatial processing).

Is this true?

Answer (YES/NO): YES